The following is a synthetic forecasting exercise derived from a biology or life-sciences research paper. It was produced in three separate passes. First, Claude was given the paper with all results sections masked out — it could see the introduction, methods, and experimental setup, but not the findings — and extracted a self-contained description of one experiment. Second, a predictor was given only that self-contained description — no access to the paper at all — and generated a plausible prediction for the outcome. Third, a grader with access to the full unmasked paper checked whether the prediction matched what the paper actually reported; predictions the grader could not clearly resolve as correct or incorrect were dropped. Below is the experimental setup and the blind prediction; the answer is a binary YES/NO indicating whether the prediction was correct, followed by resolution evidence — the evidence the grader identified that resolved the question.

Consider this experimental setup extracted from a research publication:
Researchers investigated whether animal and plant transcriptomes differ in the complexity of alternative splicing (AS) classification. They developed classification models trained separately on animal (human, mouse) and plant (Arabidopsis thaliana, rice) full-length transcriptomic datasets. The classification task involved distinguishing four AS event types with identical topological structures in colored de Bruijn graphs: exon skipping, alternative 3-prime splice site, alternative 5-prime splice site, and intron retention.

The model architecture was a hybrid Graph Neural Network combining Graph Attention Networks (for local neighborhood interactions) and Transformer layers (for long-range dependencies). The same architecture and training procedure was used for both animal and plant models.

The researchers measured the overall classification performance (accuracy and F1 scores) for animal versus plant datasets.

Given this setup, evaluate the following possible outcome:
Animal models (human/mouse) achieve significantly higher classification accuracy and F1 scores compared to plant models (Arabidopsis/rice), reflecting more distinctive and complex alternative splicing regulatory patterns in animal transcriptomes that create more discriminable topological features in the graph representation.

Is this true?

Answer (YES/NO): NO